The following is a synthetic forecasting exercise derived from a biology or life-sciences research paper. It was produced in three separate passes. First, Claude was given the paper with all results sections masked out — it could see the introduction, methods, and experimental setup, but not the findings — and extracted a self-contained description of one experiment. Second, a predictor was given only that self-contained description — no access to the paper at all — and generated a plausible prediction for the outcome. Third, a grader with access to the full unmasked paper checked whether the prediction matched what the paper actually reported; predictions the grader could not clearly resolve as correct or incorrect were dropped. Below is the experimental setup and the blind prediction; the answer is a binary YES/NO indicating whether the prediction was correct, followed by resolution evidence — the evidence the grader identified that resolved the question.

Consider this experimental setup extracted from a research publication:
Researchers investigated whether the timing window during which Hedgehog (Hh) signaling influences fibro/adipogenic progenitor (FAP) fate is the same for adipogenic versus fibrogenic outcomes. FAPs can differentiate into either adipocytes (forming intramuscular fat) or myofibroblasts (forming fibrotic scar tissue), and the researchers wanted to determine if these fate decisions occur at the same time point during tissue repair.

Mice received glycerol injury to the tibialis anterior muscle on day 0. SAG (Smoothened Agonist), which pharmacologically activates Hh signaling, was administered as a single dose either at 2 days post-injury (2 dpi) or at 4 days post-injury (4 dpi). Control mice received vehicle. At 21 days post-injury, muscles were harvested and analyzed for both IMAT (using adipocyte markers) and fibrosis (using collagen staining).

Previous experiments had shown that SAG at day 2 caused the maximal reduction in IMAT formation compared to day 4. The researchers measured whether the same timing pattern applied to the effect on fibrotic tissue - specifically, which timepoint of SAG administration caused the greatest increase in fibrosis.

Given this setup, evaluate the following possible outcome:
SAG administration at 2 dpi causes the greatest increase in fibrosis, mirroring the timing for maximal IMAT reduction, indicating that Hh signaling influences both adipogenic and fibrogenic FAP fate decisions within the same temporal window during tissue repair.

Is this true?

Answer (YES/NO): NO